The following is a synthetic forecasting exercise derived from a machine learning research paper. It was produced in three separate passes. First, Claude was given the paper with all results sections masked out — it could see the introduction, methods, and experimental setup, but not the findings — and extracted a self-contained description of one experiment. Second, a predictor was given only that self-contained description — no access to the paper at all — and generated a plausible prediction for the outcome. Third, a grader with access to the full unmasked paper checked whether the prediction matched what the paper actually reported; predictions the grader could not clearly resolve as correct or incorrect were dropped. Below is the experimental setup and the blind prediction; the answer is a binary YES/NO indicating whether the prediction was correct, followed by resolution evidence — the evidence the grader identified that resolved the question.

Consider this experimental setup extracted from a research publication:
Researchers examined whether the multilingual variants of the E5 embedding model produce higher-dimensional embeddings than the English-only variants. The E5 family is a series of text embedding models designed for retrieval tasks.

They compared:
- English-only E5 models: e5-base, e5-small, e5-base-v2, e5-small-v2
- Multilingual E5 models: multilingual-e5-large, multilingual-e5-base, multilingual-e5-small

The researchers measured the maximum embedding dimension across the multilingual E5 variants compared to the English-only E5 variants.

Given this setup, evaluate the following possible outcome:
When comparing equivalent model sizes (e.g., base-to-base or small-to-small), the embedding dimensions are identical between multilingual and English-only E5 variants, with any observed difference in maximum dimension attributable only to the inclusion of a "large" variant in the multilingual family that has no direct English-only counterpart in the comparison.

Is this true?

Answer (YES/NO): YES